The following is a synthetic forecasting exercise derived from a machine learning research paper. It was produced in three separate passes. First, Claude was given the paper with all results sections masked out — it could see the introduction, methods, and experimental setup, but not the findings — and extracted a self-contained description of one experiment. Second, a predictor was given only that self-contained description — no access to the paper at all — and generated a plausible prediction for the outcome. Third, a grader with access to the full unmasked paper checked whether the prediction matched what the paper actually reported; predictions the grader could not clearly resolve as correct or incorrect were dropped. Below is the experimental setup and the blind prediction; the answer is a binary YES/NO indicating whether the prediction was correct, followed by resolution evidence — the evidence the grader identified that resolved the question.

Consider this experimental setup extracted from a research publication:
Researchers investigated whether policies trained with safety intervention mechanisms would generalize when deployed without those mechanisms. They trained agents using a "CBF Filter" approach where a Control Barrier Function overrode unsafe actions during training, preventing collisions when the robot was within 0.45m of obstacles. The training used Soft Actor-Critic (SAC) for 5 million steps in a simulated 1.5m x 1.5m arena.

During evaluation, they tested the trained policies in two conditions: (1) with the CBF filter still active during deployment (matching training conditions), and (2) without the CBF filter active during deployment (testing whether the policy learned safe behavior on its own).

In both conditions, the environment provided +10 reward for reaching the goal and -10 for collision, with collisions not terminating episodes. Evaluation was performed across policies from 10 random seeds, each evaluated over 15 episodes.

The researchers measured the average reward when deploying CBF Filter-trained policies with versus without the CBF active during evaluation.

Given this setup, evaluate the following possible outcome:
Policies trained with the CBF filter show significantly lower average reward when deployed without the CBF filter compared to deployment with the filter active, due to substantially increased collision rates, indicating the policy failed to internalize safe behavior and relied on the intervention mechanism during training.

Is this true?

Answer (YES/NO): YES